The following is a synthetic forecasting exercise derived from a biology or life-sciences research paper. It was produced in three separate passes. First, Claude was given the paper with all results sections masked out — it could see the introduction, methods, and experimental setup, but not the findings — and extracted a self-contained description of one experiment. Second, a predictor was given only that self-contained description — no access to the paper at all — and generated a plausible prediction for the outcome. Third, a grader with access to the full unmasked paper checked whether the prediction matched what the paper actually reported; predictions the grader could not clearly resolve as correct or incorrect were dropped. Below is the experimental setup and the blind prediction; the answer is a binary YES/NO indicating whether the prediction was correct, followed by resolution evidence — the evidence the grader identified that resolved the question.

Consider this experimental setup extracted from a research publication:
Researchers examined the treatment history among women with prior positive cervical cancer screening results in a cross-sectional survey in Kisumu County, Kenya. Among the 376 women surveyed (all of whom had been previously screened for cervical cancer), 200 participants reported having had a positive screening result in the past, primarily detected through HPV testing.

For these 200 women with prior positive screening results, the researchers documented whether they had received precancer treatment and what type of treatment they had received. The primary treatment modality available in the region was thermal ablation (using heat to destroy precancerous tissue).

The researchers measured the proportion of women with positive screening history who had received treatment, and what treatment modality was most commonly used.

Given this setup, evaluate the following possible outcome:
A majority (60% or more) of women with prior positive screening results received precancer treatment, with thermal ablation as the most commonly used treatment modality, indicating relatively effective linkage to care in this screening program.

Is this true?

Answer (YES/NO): YES